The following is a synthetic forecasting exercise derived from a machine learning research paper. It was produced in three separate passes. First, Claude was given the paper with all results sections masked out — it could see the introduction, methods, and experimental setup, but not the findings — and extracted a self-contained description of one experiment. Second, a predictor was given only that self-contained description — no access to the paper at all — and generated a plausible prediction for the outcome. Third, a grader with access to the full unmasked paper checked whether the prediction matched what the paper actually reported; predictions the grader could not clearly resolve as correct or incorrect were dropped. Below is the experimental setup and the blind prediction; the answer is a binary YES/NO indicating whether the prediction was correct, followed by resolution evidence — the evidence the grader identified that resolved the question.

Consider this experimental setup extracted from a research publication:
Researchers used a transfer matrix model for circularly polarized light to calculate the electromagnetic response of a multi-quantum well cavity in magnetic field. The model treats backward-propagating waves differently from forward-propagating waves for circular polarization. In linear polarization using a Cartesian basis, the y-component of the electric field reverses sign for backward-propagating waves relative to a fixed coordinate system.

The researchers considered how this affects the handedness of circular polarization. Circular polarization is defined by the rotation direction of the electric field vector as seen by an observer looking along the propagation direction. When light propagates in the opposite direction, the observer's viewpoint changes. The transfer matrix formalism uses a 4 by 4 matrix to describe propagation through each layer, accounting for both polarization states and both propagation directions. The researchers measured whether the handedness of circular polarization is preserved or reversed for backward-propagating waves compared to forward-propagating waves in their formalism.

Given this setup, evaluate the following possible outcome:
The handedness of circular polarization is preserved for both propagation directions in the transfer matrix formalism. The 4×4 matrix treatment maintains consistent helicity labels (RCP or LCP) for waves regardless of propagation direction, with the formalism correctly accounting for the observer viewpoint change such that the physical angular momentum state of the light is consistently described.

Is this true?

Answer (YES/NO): NO